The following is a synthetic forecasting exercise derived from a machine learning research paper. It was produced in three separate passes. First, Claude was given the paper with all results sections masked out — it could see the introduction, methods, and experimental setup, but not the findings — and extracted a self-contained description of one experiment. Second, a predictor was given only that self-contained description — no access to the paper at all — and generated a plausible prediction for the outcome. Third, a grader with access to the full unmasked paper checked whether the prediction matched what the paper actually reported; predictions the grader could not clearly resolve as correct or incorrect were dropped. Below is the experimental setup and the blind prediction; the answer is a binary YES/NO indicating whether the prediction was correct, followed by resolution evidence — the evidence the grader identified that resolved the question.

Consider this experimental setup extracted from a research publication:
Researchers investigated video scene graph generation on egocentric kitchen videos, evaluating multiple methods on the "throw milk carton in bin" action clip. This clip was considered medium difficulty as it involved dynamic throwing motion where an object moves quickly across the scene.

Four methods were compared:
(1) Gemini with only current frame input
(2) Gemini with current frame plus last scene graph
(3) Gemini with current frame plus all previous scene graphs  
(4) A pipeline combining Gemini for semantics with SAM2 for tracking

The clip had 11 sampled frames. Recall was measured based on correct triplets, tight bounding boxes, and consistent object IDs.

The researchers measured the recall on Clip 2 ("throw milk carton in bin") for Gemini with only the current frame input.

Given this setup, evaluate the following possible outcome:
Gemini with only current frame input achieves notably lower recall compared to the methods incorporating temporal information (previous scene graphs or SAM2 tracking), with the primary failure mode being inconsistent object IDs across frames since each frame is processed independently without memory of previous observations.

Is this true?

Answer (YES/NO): YES